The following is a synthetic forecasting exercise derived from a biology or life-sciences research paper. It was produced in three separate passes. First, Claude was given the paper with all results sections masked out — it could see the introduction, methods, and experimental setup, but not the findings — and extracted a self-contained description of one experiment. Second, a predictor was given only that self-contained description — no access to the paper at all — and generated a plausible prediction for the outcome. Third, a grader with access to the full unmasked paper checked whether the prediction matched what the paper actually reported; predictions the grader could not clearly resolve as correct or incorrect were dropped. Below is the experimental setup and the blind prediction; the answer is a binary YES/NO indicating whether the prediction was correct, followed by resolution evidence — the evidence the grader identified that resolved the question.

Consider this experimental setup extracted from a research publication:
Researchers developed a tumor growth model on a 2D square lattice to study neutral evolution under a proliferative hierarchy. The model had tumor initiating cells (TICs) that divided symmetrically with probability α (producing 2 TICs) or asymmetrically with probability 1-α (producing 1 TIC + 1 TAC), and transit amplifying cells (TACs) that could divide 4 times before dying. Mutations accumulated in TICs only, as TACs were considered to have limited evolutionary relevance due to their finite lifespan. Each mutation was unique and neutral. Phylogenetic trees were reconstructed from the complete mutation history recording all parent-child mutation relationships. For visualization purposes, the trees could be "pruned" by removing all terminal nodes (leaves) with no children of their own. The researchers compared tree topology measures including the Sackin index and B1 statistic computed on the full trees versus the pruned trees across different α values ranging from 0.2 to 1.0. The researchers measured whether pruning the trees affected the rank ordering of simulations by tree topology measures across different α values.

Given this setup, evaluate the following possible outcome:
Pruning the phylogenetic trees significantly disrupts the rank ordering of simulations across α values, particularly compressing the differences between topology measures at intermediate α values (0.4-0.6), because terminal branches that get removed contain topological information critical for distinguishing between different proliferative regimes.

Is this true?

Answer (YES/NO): NO